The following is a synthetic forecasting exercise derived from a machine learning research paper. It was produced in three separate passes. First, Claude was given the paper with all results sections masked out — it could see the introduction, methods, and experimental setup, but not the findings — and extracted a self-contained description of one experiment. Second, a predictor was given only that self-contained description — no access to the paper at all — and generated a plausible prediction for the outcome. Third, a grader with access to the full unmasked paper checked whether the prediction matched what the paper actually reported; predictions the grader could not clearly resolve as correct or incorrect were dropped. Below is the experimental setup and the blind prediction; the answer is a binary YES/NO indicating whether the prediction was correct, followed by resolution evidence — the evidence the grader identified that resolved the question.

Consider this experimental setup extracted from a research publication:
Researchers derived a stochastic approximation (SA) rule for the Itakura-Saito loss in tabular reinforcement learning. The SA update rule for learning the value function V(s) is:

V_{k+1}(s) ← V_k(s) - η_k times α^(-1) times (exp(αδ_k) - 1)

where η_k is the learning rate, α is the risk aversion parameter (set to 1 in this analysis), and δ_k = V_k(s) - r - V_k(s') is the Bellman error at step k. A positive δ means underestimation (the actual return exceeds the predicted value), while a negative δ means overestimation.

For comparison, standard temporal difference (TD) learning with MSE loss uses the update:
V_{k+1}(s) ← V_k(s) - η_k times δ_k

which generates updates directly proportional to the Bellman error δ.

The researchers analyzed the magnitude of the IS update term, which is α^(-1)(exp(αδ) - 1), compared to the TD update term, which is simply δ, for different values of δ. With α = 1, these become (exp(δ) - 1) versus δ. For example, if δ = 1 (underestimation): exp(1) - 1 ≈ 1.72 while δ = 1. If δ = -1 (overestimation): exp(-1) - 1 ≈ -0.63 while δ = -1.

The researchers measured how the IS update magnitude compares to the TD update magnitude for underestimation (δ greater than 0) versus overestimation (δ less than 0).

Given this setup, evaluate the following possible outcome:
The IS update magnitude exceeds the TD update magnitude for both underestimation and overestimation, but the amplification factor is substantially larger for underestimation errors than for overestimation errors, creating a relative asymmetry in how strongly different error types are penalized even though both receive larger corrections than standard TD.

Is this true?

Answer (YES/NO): NO